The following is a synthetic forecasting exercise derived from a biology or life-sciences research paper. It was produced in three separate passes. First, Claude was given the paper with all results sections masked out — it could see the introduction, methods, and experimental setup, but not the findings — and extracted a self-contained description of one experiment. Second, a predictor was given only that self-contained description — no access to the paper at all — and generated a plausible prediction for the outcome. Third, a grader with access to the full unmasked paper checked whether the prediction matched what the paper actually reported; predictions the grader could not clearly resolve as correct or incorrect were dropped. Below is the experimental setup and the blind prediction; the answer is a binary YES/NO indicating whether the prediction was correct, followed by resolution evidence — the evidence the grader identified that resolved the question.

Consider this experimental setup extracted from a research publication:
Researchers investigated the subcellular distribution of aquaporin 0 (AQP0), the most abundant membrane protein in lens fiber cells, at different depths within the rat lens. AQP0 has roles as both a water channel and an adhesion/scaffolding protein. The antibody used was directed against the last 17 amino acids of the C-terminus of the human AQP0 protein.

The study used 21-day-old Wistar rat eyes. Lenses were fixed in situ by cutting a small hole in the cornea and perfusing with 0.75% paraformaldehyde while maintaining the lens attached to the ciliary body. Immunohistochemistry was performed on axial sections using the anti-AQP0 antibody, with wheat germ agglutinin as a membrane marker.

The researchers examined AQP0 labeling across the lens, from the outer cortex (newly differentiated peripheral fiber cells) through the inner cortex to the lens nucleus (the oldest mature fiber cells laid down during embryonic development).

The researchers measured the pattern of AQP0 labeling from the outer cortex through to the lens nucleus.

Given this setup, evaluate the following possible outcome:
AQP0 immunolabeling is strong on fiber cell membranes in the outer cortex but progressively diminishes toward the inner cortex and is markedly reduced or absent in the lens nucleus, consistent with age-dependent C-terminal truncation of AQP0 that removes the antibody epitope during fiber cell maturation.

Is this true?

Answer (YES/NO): NO